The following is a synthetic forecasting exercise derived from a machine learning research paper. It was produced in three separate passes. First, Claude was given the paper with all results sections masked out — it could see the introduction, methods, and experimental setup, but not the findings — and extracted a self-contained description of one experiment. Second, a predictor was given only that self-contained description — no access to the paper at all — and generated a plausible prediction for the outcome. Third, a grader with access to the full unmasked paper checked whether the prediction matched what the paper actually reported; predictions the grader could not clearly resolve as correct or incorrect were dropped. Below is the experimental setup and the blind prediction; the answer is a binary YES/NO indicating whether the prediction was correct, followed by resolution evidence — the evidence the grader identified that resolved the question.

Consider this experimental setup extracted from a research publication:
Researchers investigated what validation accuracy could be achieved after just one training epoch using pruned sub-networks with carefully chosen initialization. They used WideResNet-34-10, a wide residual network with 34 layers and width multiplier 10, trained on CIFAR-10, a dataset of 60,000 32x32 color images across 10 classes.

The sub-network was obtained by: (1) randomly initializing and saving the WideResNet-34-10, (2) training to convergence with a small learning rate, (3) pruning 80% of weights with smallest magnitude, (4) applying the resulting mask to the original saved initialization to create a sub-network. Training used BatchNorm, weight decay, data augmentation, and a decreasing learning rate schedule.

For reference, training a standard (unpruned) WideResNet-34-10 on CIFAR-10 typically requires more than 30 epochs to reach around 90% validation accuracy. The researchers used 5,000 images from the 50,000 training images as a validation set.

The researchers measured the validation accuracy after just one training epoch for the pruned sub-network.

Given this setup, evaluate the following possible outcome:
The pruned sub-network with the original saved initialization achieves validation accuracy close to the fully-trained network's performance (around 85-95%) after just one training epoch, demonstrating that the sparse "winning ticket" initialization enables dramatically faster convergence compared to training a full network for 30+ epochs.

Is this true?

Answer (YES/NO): YES